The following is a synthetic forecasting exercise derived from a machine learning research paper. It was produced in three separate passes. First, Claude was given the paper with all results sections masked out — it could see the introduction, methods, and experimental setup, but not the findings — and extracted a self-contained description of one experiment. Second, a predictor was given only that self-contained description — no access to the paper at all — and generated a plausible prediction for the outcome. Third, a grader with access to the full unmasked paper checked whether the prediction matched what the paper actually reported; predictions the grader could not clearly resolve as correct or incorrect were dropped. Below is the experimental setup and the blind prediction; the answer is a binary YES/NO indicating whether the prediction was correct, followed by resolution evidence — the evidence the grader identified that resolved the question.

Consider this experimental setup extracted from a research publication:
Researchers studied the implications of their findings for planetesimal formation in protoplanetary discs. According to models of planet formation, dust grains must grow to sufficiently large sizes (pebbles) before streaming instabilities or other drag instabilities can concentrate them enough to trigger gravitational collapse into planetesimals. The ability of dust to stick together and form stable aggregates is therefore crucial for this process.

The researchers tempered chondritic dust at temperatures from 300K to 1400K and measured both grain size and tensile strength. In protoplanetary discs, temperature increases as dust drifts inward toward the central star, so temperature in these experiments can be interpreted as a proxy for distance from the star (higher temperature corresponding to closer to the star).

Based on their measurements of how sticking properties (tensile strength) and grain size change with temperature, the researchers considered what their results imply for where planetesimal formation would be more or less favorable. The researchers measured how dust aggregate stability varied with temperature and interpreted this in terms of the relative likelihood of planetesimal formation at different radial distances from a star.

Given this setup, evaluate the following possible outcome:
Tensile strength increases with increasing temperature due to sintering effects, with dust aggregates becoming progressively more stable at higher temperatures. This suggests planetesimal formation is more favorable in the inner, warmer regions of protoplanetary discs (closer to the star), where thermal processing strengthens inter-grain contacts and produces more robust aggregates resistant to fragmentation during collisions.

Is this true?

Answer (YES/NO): NO